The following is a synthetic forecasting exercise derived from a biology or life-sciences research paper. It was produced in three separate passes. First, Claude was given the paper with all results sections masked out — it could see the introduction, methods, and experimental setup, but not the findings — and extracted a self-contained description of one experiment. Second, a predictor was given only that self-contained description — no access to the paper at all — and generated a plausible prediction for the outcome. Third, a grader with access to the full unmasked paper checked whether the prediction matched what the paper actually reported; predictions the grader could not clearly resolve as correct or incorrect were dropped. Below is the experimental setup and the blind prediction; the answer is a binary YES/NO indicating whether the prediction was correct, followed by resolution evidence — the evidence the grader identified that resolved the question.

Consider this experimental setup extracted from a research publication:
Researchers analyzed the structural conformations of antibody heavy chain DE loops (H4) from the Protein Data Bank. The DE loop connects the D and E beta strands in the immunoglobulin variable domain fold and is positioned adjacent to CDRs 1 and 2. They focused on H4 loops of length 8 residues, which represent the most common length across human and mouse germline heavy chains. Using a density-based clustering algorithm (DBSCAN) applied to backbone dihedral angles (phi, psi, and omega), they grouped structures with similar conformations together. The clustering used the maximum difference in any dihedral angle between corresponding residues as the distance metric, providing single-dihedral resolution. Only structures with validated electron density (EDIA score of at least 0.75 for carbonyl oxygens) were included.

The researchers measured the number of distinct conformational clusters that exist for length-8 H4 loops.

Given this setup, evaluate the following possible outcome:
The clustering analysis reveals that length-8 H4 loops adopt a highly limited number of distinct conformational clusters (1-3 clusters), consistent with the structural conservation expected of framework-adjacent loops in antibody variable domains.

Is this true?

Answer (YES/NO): YES